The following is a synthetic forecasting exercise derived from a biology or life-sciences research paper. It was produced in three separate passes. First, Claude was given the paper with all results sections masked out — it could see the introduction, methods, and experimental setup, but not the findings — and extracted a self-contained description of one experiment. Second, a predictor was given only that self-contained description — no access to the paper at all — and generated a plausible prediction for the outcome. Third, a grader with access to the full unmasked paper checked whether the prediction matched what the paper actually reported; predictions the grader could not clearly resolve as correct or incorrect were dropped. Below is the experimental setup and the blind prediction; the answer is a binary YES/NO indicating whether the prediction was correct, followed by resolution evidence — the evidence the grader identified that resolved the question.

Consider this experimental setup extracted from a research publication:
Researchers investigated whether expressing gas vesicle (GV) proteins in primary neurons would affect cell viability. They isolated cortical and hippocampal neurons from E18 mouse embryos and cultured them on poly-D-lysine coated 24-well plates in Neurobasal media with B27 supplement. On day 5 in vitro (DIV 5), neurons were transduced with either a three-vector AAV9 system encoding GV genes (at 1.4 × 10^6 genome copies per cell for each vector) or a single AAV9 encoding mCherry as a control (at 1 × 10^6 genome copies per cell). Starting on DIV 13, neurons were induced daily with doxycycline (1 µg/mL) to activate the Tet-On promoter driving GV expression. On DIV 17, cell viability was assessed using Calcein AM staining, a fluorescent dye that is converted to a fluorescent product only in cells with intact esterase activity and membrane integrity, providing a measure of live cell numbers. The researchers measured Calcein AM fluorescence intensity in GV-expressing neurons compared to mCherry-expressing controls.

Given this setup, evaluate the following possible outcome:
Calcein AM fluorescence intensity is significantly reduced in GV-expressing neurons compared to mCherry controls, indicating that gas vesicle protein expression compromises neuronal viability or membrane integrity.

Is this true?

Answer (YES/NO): NO